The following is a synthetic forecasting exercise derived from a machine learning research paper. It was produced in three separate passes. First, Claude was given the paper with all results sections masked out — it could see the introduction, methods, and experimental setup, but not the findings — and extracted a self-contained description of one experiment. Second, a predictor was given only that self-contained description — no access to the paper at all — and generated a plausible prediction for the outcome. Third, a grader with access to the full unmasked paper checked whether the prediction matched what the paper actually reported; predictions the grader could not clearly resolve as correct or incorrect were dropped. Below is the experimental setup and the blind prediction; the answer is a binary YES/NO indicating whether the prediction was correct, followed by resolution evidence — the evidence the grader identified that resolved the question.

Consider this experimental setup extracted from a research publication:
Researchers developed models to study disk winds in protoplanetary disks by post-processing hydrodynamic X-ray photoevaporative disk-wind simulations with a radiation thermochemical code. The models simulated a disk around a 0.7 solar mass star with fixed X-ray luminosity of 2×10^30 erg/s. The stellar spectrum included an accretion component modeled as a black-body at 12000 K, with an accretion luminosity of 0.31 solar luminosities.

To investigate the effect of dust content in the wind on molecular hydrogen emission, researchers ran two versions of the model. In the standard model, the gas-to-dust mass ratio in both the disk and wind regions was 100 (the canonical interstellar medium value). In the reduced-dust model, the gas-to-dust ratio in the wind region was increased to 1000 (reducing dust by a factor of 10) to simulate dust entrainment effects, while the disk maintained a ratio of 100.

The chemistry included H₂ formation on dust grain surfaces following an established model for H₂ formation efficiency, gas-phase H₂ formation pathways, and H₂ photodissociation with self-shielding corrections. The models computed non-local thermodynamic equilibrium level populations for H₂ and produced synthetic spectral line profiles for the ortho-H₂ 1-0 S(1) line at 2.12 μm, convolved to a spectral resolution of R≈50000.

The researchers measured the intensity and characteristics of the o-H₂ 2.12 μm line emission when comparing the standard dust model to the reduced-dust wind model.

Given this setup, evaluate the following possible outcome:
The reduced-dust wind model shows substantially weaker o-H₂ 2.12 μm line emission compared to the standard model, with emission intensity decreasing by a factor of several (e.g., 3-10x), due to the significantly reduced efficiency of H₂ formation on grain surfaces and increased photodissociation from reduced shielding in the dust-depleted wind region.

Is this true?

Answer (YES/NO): NO